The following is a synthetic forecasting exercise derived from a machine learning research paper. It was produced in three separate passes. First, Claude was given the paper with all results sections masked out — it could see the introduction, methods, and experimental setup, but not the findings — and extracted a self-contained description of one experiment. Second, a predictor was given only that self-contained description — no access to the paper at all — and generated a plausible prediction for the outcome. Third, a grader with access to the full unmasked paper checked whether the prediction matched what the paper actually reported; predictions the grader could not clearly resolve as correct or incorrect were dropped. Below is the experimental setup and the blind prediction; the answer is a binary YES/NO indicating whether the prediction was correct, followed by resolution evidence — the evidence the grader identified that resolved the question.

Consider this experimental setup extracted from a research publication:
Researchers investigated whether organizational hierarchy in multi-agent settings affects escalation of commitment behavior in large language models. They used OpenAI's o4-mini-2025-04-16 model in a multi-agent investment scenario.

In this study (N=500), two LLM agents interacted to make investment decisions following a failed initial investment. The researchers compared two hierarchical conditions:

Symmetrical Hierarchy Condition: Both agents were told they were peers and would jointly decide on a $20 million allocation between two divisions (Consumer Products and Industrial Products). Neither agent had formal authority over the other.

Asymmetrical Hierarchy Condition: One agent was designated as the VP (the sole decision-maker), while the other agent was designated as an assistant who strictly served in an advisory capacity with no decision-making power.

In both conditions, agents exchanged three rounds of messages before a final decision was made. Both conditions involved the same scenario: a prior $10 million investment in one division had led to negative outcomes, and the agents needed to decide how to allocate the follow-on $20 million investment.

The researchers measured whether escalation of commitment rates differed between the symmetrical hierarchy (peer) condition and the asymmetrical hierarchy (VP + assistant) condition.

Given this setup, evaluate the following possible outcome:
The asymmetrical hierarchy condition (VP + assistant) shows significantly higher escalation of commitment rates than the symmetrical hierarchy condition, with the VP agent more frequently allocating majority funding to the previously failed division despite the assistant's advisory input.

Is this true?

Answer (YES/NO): NO